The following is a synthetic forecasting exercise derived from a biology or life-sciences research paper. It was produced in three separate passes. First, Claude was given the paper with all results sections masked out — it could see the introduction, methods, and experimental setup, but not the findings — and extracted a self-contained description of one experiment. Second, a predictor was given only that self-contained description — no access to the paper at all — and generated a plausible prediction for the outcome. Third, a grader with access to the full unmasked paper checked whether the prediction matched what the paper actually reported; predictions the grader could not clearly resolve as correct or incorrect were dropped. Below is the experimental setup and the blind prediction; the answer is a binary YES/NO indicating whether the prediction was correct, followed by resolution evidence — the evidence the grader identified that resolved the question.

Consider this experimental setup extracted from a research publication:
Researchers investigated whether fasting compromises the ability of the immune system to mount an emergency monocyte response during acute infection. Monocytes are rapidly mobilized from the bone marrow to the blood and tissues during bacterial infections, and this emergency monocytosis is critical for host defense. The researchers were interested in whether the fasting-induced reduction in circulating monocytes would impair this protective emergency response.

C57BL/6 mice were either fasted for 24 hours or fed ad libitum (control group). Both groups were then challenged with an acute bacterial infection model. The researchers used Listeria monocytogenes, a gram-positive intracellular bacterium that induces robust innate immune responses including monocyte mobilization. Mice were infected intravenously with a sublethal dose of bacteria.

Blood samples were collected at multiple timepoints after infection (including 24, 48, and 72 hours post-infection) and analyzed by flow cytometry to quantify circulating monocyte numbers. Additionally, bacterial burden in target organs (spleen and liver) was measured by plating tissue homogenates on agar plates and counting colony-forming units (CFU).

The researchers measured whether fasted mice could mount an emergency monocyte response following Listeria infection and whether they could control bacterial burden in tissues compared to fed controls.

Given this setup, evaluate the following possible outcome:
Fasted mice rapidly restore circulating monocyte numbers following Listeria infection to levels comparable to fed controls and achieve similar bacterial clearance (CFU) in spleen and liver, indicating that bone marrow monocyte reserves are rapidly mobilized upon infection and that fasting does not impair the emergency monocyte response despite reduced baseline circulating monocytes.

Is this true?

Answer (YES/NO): YES